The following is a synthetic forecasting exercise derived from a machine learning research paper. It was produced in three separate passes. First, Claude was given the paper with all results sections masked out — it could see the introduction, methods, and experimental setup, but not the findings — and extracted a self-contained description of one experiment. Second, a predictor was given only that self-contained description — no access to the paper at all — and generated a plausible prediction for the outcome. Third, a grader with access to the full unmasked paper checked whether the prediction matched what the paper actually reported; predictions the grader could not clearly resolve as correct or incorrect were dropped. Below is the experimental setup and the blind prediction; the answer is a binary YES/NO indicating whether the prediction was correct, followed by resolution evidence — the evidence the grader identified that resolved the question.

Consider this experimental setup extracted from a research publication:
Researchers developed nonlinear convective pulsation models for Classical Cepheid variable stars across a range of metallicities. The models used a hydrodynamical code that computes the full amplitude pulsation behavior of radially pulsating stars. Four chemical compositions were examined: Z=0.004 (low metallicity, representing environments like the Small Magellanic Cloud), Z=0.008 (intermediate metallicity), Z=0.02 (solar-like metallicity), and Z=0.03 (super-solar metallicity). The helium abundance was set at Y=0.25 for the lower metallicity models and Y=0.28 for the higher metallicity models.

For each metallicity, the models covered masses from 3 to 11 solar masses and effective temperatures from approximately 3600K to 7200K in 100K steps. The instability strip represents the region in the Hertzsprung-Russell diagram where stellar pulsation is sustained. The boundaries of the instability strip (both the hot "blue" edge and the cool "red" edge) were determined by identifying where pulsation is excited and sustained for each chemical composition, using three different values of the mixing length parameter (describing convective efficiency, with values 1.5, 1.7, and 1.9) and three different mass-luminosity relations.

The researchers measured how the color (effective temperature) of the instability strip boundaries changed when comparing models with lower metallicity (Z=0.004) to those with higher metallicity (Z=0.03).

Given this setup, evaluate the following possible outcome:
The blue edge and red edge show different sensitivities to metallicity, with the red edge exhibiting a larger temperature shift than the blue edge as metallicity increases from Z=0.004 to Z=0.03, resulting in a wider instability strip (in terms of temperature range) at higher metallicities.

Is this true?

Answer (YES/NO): NO